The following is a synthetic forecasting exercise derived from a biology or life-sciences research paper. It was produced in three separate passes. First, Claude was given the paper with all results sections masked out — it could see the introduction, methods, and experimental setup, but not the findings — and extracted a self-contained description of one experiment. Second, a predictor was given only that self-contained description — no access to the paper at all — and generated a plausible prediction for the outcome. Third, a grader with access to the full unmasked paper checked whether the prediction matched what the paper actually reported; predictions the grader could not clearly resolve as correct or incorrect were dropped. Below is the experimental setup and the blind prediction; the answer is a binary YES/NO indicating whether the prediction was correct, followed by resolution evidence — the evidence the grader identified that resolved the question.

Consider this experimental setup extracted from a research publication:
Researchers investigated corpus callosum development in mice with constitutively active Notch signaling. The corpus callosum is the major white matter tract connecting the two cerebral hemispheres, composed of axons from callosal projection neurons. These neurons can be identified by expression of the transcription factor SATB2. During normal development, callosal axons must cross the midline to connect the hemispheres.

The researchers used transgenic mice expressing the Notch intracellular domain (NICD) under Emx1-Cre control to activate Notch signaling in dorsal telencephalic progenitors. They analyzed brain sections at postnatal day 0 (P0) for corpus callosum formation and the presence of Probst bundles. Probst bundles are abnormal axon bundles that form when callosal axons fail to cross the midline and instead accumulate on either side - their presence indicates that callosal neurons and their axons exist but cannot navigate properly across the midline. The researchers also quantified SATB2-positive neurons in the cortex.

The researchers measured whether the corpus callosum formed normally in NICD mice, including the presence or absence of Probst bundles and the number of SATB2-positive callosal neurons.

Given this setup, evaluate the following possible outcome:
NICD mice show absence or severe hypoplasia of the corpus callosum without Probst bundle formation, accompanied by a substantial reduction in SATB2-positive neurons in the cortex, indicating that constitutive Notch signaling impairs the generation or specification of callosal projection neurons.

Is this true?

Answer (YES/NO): NO